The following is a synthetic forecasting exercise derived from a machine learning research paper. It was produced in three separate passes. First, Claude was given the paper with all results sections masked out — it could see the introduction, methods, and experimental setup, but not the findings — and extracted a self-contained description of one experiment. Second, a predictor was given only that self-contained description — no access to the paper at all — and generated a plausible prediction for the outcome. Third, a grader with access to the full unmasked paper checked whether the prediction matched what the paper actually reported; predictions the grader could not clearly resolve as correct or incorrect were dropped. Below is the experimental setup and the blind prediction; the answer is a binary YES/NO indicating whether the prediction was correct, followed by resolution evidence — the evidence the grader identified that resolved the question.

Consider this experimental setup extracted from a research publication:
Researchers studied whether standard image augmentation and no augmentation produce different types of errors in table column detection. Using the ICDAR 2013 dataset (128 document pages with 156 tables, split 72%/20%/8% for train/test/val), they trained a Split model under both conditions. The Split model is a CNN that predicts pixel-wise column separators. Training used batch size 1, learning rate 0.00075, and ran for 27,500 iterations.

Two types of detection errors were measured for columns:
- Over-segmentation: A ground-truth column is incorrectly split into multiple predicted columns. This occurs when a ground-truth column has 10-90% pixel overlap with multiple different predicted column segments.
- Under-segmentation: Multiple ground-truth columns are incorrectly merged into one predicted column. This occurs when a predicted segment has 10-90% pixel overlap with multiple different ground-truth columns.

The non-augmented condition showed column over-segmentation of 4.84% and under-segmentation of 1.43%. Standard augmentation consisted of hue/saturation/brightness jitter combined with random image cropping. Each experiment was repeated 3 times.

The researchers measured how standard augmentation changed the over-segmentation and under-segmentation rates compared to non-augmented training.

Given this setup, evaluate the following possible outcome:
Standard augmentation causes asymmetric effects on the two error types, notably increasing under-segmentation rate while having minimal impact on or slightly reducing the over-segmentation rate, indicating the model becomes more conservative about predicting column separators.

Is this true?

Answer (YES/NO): NO